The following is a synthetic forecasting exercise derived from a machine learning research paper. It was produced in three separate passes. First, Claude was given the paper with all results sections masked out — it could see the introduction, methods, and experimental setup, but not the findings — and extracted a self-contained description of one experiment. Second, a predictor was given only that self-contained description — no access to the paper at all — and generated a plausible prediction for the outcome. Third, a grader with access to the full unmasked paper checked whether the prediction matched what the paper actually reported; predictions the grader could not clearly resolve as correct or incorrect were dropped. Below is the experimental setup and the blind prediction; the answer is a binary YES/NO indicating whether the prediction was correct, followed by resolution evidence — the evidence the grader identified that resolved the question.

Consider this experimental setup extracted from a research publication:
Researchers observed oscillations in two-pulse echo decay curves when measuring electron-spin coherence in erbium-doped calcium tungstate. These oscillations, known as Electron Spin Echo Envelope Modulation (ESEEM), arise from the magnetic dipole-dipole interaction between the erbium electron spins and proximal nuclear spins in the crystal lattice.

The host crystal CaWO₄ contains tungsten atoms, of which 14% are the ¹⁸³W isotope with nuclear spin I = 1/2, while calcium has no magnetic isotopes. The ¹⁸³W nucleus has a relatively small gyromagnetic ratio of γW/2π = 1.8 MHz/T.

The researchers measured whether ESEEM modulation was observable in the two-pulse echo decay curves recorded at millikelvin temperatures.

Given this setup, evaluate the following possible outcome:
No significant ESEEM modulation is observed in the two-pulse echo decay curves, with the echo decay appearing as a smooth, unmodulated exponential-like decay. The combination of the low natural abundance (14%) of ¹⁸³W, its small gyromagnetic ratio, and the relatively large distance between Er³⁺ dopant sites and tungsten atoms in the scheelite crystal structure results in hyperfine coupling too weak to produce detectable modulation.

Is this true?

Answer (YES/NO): NO